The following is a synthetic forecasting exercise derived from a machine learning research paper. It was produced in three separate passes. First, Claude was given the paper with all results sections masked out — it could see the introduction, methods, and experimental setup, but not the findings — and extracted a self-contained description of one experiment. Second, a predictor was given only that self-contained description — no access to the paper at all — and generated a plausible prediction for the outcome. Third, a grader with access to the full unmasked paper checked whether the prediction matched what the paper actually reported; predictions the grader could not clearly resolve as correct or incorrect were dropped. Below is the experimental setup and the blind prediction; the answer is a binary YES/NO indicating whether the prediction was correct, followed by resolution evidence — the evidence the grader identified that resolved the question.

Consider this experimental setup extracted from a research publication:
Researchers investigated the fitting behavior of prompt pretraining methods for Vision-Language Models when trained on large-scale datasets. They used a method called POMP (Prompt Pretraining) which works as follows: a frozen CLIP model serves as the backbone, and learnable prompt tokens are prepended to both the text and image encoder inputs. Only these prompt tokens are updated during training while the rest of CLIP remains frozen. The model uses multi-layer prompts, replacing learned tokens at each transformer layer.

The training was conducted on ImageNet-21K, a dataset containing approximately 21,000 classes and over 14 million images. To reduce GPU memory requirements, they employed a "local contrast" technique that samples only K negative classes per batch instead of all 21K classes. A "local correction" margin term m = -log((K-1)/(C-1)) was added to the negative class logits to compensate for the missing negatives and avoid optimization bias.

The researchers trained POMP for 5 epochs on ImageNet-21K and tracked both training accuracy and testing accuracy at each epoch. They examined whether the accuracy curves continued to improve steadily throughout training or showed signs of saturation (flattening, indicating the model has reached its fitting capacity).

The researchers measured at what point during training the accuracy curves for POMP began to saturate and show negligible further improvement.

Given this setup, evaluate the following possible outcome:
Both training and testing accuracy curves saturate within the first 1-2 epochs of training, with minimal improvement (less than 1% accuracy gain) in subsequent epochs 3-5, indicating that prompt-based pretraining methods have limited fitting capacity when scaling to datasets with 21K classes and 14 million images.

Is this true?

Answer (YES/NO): NO